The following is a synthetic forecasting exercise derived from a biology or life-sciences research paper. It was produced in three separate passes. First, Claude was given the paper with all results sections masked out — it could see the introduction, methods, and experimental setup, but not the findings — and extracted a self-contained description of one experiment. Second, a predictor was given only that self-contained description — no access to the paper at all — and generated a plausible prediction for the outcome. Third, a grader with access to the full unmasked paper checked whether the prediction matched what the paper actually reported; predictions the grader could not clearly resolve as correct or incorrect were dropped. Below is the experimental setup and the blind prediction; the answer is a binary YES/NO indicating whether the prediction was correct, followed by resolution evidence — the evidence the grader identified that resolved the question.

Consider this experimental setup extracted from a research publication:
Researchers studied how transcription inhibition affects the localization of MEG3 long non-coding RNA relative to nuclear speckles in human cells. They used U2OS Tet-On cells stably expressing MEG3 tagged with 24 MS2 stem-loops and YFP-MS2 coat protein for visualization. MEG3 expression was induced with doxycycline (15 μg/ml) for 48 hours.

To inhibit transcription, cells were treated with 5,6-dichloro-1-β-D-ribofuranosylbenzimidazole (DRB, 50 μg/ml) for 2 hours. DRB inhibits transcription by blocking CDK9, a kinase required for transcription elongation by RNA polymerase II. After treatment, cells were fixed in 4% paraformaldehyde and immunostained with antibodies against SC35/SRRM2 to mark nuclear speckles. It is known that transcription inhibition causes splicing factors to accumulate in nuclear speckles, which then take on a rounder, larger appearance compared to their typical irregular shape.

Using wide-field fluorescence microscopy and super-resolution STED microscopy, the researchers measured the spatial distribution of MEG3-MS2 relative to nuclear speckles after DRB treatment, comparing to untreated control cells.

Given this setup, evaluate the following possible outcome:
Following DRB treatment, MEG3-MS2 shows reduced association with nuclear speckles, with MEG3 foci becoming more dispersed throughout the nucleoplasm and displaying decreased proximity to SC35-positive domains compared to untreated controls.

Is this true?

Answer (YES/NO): NO